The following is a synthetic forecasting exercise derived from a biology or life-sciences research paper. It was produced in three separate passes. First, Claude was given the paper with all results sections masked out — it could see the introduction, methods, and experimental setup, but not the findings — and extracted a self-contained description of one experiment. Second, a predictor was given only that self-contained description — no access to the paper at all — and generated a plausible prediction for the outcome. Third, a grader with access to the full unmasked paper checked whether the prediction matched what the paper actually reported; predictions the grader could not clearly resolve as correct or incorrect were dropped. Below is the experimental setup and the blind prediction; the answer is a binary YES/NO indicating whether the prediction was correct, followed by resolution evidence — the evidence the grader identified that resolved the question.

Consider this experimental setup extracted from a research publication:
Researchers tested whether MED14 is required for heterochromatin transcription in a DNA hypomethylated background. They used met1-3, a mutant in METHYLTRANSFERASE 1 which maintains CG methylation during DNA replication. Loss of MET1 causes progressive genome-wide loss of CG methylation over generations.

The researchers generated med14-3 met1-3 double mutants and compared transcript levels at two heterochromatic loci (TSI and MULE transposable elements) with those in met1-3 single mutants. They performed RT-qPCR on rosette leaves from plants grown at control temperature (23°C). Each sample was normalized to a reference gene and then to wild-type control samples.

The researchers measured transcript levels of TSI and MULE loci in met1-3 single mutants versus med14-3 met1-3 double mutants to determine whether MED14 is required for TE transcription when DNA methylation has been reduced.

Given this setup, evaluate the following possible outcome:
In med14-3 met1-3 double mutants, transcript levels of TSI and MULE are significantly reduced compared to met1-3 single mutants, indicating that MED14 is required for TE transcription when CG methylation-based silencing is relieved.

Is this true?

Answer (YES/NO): NO